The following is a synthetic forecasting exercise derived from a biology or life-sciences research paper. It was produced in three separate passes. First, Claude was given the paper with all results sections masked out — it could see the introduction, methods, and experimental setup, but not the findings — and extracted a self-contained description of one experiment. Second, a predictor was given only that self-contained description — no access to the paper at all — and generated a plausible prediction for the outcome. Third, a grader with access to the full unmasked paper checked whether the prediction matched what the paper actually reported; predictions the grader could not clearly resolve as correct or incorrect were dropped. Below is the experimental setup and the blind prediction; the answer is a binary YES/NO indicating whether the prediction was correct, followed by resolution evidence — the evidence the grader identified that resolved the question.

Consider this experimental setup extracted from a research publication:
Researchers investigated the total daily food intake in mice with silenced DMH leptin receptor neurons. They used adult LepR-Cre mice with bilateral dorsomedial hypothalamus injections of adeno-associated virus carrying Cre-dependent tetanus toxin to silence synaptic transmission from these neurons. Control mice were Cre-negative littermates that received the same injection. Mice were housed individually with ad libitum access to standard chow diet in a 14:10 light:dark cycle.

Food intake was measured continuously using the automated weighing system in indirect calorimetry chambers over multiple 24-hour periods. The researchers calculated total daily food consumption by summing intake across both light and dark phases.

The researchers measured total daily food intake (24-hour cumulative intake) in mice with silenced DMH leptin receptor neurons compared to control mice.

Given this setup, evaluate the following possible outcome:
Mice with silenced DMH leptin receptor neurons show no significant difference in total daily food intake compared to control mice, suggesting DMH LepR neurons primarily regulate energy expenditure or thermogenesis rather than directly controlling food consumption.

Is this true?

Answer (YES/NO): NO